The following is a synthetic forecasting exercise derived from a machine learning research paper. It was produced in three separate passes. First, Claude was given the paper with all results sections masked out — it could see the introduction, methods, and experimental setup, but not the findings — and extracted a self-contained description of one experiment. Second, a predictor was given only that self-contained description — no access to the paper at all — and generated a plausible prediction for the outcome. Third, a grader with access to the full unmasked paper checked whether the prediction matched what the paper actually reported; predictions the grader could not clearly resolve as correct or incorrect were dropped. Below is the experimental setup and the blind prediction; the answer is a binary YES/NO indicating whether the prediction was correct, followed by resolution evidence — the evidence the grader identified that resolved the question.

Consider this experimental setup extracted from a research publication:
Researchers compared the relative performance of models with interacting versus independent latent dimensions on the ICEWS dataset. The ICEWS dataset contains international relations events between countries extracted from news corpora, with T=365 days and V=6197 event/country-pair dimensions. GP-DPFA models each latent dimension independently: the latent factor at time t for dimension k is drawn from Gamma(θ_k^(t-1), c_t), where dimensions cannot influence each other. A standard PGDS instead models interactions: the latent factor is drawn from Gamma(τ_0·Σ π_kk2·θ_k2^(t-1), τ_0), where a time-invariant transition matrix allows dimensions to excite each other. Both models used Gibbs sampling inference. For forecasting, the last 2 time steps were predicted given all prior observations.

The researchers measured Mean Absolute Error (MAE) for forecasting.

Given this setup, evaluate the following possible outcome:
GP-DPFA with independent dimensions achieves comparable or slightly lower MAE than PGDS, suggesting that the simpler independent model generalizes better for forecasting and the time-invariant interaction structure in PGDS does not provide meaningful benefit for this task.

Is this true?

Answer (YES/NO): YES